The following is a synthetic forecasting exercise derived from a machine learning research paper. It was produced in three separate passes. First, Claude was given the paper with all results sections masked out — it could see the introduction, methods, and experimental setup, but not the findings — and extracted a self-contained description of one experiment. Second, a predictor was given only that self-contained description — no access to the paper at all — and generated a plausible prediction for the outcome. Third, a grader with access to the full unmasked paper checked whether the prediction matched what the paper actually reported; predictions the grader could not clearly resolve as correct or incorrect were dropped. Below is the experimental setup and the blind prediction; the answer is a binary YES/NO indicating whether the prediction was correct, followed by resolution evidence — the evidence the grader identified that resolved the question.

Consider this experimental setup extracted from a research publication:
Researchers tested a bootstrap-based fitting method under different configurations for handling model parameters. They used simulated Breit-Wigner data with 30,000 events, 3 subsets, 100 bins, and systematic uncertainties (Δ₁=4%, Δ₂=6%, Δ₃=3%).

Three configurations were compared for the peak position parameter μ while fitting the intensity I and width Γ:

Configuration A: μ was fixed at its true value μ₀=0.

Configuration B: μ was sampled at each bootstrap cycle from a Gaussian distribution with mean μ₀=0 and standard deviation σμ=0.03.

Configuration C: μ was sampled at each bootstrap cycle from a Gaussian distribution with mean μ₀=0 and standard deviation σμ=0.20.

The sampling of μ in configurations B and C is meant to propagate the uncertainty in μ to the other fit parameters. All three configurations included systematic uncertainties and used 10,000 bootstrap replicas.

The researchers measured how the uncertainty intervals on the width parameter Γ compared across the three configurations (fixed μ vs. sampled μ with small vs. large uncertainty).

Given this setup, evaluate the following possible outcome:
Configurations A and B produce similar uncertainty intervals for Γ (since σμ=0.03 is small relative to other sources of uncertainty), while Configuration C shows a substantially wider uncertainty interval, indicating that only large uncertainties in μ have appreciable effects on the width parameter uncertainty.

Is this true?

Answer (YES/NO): YES